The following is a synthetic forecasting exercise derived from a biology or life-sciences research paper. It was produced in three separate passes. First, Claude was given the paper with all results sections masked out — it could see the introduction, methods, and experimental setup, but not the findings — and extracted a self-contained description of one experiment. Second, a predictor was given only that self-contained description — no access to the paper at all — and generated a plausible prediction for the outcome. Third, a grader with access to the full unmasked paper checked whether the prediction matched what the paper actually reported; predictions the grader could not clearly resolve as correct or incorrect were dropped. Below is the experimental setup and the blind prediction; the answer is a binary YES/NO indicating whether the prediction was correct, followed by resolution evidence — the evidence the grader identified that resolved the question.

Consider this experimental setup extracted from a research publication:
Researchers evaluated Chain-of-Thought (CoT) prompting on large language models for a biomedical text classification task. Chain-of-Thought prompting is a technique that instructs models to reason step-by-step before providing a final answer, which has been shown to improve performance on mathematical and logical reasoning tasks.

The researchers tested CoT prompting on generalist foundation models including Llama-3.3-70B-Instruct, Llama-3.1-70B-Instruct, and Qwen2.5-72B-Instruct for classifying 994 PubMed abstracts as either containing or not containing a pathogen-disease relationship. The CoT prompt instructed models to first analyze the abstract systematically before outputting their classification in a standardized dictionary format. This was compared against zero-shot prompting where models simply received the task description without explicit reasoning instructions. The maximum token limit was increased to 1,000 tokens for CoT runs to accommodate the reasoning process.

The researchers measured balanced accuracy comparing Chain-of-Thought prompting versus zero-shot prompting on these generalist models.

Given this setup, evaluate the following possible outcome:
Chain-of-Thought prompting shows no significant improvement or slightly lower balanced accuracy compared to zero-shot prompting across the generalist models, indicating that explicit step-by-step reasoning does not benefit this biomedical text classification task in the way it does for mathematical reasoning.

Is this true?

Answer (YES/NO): NO